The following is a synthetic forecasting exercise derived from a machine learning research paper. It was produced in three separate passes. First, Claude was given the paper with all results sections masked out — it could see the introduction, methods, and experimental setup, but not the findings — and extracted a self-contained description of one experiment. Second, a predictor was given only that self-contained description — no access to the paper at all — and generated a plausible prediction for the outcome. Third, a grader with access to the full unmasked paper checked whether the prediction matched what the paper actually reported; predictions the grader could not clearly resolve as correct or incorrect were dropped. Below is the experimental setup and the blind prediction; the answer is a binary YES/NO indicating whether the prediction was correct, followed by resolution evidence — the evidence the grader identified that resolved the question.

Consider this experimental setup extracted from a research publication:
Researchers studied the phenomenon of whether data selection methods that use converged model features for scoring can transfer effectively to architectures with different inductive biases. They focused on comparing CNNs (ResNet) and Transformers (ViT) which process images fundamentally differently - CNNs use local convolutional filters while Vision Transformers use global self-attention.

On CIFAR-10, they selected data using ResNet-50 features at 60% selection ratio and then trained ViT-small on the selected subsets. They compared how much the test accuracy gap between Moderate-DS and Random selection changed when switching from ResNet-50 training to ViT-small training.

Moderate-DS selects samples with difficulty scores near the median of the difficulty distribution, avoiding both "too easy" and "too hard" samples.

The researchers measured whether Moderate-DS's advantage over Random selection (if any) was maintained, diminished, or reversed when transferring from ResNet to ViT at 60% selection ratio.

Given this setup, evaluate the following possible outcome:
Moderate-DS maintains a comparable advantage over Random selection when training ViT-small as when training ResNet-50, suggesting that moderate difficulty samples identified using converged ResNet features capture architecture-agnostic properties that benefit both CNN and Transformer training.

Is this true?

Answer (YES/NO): YES